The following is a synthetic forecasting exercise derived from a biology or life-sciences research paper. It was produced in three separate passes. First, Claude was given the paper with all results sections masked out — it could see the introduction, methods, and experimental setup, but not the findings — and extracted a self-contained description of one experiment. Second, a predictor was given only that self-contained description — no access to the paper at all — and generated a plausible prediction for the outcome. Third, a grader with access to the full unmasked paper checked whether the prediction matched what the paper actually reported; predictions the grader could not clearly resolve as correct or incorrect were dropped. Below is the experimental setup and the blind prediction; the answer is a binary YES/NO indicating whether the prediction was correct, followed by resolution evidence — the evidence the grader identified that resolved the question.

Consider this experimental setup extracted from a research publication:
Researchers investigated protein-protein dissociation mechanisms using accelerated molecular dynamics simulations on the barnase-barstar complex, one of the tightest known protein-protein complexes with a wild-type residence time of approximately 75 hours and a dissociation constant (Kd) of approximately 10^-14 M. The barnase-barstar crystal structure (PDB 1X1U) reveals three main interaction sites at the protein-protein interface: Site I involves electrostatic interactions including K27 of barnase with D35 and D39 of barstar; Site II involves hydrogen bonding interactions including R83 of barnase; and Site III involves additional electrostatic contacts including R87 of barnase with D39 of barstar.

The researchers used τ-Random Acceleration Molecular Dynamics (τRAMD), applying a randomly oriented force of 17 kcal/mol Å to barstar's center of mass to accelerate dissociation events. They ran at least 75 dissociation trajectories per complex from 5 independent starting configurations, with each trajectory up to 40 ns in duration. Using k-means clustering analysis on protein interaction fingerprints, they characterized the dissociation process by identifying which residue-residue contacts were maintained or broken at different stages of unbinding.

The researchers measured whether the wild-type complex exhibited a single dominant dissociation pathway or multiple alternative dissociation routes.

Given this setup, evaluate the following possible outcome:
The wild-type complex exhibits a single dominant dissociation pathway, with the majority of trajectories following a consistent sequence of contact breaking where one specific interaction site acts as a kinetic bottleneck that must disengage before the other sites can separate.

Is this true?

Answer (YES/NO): YES